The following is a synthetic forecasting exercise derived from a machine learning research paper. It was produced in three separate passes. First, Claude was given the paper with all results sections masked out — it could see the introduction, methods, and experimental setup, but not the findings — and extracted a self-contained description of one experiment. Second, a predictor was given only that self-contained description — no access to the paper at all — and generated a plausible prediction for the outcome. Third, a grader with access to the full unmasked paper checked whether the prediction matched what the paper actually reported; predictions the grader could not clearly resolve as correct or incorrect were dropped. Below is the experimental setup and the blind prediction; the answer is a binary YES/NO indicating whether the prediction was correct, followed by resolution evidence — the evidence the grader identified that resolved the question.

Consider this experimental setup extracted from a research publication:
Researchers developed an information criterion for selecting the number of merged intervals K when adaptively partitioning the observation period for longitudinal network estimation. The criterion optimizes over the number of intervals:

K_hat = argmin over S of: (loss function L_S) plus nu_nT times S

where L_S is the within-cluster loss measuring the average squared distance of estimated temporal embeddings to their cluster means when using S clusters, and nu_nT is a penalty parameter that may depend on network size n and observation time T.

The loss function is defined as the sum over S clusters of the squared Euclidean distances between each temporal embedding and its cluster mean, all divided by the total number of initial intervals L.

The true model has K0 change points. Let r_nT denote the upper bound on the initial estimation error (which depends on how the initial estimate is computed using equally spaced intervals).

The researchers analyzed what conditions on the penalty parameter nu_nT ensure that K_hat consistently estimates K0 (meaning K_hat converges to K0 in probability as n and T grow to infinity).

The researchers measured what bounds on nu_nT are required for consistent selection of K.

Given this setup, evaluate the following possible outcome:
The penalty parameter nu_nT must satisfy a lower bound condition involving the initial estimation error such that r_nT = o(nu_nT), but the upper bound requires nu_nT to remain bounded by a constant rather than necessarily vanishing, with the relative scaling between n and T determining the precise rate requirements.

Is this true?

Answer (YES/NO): NO